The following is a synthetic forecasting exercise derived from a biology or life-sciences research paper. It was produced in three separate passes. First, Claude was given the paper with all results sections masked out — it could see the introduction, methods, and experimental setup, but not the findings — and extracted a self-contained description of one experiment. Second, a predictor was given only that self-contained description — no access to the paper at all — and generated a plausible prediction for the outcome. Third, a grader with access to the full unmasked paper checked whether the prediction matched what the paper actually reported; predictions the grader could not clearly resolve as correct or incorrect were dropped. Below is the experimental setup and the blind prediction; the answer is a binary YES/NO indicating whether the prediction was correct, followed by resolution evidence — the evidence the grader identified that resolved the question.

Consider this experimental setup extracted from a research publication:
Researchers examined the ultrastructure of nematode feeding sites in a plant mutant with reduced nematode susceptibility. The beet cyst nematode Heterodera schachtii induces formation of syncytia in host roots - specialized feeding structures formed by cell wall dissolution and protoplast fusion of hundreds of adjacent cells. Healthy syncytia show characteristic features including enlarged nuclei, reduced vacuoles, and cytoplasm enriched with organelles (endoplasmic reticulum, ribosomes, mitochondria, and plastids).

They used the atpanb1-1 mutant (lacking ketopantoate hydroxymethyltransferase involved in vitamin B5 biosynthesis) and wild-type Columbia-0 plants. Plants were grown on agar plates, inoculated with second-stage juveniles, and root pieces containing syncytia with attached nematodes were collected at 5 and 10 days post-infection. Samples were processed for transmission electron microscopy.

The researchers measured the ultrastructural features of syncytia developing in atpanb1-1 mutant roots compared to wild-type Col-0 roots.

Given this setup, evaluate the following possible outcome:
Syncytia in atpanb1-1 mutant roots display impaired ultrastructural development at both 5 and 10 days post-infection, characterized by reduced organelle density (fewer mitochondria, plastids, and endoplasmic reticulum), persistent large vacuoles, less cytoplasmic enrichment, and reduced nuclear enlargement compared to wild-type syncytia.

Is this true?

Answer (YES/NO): NO